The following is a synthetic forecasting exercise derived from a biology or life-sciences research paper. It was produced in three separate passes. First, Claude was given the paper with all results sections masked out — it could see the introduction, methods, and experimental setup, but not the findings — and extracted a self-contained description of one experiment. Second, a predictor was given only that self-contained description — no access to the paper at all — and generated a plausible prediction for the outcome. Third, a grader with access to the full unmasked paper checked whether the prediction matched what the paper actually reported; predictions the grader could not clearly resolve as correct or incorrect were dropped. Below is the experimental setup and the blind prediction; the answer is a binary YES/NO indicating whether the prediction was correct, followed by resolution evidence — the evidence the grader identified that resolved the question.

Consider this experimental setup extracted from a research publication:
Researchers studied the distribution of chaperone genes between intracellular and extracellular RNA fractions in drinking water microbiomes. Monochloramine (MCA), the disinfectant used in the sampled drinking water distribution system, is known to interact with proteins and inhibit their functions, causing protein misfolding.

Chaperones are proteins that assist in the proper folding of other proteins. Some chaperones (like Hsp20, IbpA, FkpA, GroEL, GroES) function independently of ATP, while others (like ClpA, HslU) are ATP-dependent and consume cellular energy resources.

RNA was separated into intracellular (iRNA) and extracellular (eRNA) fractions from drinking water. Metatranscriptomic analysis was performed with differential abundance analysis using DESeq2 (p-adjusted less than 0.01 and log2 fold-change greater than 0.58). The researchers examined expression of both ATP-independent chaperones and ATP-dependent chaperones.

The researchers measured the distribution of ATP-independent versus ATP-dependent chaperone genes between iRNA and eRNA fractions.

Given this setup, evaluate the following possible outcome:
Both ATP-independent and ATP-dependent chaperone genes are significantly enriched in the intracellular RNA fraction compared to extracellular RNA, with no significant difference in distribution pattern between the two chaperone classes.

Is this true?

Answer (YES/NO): NO